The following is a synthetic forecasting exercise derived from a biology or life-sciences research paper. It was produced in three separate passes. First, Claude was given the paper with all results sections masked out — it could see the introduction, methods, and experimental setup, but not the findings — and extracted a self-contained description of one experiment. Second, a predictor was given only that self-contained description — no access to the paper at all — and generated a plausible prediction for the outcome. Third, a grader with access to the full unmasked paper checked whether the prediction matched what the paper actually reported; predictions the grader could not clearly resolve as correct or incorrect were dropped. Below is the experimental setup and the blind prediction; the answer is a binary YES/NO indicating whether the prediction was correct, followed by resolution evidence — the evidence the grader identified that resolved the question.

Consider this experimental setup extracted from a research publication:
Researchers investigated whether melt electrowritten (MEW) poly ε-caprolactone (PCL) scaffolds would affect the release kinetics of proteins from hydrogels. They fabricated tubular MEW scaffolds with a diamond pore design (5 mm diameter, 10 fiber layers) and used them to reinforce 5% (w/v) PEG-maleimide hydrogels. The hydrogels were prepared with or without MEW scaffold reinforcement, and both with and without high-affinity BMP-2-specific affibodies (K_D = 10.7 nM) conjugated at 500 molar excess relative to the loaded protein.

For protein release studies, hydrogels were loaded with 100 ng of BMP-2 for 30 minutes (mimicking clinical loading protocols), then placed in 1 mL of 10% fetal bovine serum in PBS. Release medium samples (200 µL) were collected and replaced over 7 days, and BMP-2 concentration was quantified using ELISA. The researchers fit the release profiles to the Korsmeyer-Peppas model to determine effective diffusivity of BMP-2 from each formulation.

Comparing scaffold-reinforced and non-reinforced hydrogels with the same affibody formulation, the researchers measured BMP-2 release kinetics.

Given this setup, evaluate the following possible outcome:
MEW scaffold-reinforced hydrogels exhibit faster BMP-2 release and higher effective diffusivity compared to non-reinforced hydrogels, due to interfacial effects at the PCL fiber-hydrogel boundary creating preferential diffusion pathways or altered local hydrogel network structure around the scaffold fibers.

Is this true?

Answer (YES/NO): NO